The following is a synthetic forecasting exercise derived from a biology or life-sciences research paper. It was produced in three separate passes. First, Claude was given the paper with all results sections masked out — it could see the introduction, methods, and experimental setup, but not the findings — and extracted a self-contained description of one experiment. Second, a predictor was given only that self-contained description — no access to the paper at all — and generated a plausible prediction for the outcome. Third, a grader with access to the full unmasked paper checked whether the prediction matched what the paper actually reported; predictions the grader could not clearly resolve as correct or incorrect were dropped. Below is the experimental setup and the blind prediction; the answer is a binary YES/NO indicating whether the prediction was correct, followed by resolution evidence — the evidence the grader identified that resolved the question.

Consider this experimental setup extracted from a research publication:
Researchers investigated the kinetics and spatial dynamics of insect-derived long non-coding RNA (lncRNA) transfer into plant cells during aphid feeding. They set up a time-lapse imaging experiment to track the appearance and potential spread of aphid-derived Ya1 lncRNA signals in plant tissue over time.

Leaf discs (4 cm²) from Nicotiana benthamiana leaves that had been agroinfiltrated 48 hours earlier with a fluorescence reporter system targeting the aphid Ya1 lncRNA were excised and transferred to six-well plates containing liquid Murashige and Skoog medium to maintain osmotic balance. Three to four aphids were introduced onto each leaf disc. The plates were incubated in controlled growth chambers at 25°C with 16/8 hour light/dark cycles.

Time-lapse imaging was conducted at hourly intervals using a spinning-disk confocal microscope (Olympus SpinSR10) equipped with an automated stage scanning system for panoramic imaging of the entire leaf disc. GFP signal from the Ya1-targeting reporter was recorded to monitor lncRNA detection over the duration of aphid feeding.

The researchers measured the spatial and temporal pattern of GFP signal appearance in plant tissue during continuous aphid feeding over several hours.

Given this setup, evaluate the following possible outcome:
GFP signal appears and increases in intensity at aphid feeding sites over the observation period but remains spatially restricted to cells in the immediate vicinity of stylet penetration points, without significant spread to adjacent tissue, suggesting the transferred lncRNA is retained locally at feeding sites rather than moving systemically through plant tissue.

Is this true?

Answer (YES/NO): NO